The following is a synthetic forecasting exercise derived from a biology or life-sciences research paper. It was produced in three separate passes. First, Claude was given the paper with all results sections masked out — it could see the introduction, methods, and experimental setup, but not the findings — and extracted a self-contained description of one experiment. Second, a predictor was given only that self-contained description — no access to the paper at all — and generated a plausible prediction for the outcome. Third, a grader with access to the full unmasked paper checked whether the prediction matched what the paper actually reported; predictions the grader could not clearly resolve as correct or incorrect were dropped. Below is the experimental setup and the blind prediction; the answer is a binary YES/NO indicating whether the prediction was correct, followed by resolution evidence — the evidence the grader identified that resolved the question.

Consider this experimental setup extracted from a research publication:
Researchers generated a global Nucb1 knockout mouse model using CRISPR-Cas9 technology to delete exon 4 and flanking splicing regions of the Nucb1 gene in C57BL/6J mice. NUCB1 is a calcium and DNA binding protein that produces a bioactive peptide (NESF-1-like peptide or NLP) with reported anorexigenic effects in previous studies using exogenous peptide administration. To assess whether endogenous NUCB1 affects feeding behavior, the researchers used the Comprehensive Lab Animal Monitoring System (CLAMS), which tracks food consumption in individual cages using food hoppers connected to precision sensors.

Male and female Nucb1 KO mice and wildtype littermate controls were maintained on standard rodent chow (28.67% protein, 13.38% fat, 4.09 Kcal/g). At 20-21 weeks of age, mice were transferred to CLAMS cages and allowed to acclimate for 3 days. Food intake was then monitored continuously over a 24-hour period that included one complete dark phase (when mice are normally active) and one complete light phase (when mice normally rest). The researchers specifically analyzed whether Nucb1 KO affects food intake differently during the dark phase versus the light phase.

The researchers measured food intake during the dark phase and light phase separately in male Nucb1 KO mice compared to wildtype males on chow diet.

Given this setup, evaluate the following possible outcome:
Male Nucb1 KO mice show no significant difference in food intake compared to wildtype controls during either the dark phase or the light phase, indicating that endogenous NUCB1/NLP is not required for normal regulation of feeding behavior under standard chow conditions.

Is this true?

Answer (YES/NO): NO